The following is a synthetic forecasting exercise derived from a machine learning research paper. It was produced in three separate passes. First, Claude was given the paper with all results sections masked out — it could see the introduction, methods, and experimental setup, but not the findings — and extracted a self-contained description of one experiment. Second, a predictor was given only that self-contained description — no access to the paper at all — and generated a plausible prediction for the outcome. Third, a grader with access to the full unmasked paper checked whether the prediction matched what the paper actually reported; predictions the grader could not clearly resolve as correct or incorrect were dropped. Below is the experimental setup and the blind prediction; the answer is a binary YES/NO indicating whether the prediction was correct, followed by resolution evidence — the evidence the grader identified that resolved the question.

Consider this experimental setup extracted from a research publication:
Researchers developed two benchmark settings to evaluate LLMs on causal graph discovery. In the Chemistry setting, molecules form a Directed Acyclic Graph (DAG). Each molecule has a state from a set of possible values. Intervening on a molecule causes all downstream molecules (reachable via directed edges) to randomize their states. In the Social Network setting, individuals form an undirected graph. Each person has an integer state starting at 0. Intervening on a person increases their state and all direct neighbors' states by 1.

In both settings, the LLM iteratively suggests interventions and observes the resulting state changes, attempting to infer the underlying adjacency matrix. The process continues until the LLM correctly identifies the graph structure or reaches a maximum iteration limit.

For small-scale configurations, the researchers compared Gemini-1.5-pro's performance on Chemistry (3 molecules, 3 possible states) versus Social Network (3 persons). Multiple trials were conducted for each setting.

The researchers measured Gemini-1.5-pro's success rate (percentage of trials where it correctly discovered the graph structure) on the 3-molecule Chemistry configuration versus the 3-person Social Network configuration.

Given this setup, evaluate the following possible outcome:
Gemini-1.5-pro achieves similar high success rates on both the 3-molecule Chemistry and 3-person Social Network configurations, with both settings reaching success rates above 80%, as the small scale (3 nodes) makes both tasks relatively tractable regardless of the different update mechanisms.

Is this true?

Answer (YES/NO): NO